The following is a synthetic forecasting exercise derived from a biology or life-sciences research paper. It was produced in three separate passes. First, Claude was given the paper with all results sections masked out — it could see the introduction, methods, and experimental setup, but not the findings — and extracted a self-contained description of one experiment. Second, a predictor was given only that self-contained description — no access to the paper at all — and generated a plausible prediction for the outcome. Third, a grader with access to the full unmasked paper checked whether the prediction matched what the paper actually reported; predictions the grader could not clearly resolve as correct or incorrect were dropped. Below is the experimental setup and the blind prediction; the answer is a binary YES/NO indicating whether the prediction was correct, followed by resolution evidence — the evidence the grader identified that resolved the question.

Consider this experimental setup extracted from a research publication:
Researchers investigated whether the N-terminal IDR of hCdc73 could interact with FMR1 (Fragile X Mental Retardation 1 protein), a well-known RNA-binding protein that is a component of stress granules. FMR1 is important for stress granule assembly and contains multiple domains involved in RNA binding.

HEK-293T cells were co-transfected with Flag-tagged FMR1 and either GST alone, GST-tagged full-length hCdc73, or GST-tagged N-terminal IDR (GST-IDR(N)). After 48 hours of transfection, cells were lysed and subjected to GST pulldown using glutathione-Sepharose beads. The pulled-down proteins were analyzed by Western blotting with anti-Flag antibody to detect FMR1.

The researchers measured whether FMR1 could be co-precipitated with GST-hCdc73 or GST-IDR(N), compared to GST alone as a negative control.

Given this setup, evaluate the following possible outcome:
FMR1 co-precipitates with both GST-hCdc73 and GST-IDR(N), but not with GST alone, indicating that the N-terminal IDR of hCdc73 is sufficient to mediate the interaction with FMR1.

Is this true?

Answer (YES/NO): YES